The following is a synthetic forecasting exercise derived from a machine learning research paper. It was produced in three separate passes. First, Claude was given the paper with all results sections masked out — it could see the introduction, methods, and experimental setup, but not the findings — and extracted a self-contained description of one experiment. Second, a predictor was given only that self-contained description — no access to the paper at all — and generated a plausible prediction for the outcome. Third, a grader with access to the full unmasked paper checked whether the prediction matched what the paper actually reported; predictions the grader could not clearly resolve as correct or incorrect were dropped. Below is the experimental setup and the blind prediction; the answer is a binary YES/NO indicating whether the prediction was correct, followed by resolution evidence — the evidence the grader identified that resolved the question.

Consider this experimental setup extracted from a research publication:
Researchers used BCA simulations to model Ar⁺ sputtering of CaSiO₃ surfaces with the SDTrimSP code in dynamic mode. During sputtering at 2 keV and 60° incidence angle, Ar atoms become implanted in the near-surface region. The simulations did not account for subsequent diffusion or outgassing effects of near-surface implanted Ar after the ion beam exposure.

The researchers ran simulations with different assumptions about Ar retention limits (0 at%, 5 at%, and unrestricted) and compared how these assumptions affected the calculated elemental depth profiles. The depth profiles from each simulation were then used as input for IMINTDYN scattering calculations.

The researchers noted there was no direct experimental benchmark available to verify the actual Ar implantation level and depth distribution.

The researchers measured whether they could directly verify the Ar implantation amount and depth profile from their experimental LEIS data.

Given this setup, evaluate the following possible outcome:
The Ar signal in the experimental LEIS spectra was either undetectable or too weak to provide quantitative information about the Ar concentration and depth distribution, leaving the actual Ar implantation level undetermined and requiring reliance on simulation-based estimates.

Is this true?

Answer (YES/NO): NO